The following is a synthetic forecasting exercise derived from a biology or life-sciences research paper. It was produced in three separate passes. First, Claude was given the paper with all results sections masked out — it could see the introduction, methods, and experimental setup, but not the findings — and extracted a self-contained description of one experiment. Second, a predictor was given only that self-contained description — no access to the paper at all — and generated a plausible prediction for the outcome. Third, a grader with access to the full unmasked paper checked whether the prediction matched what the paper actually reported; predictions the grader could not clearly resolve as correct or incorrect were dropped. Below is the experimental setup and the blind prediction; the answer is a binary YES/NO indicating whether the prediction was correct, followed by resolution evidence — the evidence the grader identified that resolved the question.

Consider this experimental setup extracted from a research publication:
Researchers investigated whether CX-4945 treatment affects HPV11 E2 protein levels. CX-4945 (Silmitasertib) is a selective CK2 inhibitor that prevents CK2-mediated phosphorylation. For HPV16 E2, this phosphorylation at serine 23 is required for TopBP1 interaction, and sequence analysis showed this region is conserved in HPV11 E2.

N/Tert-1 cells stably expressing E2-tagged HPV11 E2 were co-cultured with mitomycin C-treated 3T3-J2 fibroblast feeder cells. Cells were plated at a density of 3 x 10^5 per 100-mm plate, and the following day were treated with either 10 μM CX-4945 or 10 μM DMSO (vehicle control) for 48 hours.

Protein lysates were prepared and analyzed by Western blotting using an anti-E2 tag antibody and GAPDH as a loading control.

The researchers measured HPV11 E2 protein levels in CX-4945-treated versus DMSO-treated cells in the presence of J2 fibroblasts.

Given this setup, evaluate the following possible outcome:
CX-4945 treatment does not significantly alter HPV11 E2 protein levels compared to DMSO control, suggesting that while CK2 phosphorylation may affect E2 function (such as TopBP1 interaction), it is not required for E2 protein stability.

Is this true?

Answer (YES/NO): NO